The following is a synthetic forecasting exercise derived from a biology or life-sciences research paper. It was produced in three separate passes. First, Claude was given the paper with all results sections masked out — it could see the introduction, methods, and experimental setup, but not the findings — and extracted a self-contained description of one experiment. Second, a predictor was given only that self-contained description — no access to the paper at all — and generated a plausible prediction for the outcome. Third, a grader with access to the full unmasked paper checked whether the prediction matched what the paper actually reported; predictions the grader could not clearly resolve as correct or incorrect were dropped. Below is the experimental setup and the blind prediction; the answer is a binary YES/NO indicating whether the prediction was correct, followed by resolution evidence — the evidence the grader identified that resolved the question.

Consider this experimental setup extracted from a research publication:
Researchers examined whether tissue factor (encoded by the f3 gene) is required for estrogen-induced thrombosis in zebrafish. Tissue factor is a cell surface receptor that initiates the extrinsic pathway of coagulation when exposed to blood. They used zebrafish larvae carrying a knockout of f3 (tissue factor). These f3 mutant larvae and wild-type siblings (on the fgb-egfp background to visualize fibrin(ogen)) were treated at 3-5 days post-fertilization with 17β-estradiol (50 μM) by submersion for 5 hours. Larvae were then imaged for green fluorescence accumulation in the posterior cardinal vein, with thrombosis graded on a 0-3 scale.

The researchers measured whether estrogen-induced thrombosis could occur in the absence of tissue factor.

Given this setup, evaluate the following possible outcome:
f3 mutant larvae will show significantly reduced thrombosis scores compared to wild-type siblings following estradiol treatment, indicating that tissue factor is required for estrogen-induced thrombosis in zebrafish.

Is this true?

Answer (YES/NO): NO